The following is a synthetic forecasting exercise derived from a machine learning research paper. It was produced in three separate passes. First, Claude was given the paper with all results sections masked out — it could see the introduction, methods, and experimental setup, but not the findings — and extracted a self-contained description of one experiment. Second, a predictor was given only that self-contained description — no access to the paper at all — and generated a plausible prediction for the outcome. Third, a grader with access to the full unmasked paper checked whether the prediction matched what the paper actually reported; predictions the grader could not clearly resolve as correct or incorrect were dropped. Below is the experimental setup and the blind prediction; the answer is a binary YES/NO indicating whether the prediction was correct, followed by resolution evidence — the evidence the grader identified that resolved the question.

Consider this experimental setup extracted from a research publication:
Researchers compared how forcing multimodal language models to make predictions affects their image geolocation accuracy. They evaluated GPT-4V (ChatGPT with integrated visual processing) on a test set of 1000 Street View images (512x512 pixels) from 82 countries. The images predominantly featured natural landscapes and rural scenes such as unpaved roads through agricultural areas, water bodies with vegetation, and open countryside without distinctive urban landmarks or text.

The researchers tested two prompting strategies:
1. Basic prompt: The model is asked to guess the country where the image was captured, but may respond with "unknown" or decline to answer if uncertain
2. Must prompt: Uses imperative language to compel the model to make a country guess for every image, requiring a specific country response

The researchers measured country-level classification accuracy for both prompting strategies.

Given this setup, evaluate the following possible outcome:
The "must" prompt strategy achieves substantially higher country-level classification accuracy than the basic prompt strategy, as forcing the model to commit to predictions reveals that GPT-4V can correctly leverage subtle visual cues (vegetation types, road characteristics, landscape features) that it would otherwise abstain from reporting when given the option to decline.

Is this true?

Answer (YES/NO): YES